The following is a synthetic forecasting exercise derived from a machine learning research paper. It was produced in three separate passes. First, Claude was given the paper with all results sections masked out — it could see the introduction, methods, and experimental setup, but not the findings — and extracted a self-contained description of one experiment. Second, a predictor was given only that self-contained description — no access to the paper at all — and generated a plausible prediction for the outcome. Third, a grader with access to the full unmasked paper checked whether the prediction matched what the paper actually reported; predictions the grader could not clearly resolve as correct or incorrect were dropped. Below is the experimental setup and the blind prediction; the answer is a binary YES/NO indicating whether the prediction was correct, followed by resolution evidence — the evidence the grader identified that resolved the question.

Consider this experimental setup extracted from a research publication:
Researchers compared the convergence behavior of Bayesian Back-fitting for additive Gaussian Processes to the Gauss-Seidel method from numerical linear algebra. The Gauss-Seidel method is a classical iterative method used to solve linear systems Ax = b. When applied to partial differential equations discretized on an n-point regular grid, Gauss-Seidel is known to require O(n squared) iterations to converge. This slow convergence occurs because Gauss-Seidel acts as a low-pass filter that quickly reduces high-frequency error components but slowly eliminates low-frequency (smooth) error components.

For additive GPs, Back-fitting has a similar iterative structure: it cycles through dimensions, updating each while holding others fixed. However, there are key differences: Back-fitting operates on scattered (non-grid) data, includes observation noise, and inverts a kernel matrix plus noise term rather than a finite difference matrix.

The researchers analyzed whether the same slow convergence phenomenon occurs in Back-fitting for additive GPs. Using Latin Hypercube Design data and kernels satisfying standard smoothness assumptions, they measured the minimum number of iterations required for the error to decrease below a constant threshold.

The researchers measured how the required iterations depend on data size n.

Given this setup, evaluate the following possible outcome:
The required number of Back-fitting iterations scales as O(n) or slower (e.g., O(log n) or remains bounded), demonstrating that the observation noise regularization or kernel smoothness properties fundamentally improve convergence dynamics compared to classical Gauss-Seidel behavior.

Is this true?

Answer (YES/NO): NO